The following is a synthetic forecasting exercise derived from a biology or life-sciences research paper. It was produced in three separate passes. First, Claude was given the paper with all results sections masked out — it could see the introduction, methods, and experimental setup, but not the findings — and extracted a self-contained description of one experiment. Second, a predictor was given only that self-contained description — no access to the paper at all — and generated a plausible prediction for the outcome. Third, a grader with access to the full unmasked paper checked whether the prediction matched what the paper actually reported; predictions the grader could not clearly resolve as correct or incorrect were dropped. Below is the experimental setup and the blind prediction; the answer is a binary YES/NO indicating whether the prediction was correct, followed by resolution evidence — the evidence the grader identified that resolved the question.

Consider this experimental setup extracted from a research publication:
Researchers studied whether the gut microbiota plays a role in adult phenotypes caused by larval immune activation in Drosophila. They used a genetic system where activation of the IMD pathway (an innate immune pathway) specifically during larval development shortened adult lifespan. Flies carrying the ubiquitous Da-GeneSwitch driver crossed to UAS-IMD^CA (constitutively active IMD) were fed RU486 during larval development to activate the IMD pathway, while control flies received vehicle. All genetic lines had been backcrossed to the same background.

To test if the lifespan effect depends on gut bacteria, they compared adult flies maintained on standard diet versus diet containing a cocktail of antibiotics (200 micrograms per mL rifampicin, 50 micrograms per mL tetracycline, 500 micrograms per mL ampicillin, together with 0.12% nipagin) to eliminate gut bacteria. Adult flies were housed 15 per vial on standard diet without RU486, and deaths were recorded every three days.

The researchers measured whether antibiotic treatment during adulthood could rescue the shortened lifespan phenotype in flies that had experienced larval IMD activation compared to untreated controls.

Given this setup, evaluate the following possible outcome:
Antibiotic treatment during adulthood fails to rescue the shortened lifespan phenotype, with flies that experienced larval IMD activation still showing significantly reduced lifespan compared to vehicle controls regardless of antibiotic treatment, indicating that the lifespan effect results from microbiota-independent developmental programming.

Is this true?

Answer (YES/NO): NO